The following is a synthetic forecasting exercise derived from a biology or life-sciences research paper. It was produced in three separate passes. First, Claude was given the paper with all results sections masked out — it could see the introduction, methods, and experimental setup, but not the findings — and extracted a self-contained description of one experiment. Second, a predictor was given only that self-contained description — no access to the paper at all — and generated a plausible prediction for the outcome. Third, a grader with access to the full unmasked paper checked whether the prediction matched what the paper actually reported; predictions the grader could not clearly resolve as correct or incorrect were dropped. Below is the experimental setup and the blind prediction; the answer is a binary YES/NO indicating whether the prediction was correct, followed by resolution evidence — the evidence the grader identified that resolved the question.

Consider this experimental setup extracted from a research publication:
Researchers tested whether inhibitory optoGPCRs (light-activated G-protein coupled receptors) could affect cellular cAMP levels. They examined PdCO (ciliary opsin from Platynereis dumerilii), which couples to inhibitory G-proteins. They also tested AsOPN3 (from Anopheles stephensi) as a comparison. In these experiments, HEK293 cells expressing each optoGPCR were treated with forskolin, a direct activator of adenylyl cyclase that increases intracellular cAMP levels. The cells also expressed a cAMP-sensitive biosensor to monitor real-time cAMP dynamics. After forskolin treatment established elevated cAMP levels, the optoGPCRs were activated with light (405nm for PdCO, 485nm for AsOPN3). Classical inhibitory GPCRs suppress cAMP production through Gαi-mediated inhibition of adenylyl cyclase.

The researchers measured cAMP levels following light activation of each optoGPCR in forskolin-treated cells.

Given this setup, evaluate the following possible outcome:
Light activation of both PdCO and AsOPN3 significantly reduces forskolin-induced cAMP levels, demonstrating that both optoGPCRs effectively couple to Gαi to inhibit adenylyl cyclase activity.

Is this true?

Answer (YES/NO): NO